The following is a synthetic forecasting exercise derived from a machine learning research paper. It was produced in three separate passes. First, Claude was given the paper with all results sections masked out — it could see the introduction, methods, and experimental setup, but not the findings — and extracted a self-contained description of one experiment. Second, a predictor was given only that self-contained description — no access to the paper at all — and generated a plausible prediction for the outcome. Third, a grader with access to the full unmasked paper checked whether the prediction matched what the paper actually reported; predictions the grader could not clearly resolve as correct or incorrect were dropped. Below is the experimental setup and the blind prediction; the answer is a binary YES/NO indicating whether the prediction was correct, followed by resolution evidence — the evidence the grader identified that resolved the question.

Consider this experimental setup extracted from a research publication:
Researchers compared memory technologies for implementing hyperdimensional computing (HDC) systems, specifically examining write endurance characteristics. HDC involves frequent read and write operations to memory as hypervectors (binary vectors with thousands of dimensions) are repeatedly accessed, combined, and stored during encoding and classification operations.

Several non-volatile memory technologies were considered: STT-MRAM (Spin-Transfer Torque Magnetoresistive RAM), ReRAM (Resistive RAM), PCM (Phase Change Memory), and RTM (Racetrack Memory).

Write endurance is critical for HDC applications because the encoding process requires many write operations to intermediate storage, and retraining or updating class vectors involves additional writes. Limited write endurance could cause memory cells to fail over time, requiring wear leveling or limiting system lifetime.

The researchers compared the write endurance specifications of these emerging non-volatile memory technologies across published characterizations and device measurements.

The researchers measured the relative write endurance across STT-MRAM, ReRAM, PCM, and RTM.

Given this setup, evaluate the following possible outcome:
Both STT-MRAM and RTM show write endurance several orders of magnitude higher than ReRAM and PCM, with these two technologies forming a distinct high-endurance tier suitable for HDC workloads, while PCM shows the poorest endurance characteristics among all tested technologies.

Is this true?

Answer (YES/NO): NO